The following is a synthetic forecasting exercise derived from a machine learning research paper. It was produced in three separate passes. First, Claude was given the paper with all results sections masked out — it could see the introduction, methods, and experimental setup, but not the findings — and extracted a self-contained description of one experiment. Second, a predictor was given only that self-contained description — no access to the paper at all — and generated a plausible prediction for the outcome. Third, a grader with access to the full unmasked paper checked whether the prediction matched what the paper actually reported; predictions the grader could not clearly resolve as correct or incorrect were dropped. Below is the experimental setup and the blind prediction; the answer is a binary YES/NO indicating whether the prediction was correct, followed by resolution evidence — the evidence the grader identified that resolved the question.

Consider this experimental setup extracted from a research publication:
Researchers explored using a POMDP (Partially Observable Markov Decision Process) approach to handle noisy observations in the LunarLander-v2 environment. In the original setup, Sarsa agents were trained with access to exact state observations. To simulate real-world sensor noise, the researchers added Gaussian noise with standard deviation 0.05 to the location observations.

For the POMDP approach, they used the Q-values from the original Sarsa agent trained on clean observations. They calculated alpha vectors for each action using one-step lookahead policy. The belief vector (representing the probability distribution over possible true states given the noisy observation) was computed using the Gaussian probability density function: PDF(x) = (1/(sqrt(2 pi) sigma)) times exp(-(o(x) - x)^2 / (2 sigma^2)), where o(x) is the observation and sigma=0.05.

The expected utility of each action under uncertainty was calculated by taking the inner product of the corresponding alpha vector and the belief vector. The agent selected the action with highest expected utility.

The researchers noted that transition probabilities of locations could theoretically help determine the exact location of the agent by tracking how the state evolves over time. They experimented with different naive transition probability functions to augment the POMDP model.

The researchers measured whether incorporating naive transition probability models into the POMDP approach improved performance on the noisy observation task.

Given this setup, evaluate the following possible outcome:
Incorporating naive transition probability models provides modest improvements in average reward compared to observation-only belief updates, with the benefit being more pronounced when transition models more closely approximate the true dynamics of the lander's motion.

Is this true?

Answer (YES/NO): NO